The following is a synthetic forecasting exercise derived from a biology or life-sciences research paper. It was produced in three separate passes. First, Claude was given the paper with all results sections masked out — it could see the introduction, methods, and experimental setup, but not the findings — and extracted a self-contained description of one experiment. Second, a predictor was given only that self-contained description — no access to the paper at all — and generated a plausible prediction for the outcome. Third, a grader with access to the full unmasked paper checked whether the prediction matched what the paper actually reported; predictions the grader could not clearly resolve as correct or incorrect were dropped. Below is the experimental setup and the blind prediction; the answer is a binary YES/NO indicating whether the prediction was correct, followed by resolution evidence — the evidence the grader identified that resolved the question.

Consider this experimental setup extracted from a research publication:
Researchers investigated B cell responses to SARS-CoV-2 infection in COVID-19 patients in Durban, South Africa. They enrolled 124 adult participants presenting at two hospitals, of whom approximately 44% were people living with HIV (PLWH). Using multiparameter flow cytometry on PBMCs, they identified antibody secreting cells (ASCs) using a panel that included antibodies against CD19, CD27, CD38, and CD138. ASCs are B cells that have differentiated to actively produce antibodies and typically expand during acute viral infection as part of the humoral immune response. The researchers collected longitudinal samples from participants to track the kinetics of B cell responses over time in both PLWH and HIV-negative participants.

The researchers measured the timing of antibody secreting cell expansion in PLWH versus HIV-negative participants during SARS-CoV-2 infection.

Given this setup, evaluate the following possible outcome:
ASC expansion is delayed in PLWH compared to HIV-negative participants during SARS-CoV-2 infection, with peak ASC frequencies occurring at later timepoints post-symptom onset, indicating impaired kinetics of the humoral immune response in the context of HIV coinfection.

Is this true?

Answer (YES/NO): NO